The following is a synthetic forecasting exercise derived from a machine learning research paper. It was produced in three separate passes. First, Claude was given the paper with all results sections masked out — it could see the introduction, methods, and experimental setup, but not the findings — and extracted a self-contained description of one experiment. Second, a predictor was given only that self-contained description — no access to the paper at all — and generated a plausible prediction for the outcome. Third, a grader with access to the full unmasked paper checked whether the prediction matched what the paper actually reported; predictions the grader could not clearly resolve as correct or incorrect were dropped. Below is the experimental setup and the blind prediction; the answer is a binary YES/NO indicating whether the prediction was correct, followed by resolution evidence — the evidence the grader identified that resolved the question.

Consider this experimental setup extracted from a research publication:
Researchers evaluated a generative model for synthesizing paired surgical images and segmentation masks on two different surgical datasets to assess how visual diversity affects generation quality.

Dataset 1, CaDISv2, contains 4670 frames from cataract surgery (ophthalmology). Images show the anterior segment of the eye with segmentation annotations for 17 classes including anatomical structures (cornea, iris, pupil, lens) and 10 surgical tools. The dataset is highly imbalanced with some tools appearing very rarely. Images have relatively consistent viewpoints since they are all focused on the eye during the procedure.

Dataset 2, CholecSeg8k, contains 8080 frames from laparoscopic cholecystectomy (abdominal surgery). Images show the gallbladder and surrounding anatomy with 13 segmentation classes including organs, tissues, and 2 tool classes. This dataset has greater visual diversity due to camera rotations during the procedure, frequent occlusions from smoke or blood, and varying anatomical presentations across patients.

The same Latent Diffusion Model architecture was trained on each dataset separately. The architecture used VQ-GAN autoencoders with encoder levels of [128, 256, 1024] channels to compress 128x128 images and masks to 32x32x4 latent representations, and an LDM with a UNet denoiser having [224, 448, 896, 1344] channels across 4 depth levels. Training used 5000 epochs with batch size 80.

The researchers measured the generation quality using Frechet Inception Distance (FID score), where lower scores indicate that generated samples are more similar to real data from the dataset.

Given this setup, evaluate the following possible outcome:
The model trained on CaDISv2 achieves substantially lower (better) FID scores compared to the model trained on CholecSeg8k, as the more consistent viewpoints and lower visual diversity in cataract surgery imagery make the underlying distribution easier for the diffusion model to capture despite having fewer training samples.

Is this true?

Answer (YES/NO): YES